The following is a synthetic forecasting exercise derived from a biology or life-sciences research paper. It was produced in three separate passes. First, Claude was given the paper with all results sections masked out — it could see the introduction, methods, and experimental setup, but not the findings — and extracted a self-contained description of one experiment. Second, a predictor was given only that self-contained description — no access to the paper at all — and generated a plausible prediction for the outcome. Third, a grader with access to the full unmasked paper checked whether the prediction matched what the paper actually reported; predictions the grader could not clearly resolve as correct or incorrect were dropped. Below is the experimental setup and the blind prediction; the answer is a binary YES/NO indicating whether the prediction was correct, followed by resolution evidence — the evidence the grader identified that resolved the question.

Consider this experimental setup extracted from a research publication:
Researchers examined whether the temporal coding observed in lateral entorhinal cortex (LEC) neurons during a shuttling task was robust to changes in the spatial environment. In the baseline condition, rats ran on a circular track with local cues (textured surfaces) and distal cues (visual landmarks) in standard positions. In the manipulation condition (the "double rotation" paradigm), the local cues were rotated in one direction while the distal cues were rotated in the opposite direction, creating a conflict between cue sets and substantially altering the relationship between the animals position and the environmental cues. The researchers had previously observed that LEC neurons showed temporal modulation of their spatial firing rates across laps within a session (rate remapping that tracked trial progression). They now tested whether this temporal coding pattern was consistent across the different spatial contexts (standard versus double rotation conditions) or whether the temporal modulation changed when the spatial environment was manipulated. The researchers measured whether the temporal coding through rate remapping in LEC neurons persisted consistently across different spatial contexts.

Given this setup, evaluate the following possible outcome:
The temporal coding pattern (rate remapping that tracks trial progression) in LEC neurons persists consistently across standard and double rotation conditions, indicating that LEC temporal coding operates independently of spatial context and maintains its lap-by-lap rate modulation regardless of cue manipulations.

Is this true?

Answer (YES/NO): YES